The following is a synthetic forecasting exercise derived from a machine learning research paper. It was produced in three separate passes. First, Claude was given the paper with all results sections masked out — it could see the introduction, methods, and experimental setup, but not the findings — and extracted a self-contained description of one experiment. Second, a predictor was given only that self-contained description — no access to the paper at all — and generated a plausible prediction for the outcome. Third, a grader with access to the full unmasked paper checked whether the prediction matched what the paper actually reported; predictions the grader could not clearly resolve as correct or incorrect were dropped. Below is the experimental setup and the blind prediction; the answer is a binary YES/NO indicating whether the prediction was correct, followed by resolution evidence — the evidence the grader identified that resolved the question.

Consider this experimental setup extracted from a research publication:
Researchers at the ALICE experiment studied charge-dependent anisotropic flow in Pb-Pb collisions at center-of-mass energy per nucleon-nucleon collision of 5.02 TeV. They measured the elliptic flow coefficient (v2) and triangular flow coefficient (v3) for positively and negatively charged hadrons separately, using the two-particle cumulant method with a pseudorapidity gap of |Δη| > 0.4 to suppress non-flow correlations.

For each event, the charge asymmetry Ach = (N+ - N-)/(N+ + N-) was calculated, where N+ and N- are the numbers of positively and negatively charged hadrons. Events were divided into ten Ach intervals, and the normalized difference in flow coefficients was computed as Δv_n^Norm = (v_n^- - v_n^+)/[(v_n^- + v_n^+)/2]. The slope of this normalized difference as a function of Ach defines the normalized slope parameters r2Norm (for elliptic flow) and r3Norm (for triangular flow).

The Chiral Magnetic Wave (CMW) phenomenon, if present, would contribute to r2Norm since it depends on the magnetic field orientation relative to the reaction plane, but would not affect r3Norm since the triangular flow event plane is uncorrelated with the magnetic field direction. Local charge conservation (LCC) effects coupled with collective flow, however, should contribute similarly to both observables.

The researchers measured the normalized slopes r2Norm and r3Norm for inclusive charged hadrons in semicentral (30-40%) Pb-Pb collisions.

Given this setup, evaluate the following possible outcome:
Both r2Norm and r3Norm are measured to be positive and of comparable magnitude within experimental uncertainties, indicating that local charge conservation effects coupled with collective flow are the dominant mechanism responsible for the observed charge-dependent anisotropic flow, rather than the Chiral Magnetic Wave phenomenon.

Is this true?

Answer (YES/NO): YES